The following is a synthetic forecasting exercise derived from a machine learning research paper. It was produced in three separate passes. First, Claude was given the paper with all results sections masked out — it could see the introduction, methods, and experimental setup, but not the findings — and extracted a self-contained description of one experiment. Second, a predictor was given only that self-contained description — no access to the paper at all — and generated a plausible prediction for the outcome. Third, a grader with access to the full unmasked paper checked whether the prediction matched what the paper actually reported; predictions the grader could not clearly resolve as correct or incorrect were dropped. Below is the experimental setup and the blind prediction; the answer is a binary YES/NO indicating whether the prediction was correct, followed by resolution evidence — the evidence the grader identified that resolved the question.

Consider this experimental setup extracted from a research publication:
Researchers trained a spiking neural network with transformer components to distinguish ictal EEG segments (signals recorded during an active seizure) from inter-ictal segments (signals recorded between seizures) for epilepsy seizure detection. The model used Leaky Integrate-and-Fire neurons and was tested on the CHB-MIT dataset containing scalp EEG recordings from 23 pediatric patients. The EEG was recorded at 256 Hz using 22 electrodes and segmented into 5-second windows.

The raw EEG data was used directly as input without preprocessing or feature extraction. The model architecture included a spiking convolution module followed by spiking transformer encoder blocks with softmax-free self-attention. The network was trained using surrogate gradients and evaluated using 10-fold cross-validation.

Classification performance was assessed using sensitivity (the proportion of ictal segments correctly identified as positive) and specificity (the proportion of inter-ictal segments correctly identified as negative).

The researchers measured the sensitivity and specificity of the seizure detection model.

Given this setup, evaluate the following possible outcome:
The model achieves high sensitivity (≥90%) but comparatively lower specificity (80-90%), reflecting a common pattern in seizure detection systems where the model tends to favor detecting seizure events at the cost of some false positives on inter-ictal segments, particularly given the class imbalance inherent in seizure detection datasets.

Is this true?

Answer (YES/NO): NO